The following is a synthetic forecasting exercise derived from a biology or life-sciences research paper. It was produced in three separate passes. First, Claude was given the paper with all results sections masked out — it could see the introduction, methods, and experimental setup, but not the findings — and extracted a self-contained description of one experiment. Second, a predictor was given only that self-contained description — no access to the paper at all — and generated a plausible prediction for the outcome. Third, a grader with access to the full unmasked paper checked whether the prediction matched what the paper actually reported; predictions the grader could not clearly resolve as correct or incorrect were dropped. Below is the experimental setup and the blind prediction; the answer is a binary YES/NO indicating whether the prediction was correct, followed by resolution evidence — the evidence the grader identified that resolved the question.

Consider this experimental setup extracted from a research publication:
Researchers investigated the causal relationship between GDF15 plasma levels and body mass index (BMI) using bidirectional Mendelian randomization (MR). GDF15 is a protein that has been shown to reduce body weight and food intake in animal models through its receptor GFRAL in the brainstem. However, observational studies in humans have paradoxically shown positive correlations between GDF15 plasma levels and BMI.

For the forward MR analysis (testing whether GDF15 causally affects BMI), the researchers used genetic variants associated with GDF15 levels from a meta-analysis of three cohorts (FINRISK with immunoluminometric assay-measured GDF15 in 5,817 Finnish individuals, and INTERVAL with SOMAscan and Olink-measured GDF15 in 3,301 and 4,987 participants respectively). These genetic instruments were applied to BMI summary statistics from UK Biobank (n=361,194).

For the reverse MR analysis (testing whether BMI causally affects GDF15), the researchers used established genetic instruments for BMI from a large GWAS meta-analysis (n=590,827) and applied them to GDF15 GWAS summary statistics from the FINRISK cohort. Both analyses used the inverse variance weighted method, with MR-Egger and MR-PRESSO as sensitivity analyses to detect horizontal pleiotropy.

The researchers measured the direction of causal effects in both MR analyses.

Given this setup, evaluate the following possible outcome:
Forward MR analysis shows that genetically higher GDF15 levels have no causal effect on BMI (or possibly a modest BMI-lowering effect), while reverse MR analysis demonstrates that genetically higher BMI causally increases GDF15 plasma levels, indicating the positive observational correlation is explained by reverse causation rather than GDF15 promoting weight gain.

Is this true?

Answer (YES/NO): YES